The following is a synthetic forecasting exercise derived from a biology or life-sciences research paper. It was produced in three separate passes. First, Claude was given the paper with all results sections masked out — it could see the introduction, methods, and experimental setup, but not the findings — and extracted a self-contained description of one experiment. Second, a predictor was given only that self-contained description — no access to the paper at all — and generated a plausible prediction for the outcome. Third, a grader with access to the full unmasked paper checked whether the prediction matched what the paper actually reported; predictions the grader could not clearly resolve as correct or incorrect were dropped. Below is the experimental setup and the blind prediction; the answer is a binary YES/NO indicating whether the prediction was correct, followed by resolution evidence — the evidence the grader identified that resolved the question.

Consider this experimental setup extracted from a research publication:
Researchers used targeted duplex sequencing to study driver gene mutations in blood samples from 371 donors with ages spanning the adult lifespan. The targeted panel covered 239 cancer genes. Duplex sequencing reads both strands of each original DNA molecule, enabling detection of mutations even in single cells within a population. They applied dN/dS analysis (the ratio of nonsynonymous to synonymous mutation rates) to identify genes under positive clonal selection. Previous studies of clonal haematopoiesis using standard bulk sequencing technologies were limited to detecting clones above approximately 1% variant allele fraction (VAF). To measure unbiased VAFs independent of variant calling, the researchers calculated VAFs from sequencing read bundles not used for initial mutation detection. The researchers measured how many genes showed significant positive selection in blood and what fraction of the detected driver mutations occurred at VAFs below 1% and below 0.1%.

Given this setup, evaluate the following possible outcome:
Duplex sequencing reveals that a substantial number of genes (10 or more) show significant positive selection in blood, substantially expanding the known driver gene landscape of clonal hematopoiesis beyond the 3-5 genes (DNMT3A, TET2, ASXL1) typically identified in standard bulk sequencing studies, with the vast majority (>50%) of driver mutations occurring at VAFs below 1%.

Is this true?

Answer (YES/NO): NO